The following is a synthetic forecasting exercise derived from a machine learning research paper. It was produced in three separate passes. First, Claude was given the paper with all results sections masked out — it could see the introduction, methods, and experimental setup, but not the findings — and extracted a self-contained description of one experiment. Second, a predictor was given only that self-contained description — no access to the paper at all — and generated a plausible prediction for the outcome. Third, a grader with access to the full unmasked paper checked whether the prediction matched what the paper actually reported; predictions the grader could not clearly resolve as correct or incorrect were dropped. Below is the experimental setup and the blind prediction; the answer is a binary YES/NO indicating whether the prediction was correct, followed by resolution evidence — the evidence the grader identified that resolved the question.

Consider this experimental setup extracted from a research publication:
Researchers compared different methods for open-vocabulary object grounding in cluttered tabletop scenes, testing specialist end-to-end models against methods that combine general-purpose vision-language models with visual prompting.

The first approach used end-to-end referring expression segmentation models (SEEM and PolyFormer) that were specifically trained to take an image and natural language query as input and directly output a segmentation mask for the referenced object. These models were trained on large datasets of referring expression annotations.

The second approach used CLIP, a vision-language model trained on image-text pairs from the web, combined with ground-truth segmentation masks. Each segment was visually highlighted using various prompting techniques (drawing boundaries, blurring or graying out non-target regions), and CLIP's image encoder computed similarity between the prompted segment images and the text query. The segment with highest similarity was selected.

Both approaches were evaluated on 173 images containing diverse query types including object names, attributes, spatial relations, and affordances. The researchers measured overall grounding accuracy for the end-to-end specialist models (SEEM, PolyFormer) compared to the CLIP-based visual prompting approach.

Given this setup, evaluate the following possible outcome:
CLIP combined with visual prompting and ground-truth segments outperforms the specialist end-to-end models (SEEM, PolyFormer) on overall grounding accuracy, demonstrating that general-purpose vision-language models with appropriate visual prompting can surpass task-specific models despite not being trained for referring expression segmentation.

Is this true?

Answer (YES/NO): YES